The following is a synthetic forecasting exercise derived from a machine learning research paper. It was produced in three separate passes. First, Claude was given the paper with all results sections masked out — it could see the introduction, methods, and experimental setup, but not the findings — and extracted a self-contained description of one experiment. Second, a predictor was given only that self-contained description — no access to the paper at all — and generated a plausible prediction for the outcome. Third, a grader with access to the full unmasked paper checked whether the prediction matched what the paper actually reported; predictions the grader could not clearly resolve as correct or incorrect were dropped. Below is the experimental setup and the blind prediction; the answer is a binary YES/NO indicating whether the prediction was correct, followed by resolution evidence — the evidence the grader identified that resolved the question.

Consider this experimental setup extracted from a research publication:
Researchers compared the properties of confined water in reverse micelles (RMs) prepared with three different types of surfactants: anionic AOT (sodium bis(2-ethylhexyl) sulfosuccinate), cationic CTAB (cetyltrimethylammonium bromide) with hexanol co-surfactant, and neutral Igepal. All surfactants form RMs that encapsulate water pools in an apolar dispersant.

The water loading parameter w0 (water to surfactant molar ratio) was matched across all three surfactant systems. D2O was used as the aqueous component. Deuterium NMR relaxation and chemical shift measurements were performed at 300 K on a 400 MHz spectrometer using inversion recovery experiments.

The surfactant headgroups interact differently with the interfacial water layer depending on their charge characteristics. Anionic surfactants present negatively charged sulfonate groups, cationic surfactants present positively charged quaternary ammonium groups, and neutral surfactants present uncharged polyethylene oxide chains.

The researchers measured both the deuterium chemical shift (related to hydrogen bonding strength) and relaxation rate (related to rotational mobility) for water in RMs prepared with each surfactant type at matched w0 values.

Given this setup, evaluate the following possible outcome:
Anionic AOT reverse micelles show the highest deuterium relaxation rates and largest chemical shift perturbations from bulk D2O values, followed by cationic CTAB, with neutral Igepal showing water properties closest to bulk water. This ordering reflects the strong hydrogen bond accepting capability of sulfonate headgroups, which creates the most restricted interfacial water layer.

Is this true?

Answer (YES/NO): NO